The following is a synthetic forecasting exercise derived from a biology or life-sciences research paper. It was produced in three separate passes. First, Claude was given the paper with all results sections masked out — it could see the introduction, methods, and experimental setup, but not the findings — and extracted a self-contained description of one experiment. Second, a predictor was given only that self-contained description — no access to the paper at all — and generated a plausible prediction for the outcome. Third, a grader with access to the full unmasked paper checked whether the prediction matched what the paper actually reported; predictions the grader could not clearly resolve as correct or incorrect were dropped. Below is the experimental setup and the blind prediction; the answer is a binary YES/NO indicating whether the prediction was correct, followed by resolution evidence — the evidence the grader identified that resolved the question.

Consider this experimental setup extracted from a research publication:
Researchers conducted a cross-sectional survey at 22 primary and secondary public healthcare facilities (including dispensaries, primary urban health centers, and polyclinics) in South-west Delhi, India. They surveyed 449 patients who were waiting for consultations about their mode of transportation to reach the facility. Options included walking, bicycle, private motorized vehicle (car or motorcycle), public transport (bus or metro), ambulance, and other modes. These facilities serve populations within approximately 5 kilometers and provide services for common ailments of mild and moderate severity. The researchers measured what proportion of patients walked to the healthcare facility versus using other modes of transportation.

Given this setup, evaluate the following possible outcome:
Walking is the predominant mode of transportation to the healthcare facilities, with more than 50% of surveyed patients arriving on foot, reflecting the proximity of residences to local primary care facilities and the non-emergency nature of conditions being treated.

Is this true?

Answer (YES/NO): YES